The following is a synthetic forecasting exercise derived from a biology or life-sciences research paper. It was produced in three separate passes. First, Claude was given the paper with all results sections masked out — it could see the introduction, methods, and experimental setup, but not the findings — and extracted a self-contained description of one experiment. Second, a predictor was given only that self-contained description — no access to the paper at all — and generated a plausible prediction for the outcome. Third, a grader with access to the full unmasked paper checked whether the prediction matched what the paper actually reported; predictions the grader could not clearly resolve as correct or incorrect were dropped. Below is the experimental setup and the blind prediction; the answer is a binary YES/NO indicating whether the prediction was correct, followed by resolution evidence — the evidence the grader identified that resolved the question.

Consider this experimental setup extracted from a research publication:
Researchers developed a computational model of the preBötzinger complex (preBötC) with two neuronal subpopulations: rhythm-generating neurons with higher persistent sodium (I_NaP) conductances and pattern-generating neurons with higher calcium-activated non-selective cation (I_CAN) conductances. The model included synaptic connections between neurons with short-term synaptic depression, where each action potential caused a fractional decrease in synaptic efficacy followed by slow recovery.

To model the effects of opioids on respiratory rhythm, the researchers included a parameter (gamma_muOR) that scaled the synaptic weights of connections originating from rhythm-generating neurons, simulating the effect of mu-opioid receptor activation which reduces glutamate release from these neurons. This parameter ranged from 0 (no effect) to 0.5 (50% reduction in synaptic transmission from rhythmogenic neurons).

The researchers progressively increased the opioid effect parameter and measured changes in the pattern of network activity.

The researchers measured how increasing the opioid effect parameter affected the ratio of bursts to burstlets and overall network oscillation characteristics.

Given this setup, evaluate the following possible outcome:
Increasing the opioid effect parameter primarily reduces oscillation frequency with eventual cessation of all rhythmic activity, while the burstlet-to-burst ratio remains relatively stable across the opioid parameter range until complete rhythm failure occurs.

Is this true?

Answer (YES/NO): NO